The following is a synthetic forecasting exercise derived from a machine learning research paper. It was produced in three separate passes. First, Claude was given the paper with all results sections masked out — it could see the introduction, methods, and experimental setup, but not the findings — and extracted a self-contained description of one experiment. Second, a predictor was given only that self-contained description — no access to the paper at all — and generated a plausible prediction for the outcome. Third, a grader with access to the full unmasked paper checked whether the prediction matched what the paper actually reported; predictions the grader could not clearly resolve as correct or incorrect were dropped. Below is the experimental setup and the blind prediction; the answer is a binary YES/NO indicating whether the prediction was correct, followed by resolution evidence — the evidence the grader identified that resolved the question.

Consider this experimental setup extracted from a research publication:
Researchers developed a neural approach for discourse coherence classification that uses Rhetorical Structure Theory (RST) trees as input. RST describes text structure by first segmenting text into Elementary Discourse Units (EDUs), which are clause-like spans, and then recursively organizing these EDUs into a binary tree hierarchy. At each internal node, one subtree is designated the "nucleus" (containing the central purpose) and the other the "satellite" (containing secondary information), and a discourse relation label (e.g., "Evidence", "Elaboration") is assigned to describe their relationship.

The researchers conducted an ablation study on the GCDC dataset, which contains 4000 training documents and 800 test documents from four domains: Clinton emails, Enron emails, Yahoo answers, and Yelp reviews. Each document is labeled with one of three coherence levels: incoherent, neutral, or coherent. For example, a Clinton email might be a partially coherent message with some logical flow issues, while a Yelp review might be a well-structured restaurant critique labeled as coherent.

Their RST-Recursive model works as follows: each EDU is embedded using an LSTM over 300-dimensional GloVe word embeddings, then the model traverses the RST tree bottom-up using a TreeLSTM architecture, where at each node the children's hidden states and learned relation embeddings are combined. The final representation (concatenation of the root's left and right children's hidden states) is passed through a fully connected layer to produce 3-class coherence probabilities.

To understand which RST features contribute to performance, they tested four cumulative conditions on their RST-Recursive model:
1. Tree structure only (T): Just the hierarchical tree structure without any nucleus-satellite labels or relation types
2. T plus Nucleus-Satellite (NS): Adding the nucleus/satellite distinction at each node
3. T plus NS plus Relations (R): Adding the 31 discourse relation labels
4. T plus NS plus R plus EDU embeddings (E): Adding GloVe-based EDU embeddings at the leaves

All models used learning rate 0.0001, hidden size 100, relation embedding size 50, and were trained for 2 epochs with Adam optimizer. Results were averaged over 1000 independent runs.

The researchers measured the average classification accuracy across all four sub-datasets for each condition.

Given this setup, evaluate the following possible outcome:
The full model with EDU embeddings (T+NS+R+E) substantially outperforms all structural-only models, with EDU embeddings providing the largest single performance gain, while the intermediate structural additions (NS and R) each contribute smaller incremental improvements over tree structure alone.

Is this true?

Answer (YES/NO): YES